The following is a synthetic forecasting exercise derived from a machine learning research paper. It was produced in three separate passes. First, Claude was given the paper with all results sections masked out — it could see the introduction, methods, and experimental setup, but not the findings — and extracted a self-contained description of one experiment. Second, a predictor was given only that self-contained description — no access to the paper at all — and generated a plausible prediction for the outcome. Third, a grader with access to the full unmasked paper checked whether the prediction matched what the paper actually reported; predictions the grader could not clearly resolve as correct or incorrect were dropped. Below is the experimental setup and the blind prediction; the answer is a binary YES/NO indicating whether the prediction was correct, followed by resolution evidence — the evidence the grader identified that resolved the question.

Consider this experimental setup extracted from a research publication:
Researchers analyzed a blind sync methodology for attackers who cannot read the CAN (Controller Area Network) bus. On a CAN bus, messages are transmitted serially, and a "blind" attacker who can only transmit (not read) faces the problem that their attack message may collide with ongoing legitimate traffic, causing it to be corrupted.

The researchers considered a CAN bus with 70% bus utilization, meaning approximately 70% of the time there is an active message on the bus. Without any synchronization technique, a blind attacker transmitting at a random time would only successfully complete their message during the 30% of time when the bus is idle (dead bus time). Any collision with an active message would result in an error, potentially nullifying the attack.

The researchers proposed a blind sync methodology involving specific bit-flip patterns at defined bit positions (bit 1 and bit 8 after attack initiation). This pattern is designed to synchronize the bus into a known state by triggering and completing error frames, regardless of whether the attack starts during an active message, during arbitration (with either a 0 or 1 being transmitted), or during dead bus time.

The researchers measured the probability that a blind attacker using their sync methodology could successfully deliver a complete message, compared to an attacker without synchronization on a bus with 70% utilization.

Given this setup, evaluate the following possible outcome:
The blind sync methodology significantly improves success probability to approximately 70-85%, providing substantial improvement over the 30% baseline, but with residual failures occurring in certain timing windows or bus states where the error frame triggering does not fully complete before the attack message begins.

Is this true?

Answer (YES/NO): NO